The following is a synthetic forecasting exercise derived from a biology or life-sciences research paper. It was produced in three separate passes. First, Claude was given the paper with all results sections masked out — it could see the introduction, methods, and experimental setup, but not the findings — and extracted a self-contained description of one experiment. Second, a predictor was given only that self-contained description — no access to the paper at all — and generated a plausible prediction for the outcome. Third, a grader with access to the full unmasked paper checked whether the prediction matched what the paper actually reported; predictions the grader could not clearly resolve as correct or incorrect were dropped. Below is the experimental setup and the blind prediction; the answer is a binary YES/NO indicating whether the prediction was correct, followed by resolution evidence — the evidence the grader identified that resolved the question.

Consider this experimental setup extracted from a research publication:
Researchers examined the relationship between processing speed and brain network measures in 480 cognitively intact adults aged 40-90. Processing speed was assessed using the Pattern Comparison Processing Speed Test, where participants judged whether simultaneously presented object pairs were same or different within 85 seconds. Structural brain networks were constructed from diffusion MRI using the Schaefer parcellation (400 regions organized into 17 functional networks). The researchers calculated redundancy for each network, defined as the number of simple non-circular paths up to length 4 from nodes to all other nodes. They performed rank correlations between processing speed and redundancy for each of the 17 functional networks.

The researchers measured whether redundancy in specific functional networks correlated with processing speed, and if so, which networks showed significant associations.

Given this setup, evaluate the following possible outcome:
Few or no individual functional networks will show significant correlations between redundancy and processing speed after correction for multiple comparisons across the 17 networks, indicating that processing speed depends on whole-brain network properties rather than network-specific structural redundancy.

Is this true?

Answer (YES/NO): NO